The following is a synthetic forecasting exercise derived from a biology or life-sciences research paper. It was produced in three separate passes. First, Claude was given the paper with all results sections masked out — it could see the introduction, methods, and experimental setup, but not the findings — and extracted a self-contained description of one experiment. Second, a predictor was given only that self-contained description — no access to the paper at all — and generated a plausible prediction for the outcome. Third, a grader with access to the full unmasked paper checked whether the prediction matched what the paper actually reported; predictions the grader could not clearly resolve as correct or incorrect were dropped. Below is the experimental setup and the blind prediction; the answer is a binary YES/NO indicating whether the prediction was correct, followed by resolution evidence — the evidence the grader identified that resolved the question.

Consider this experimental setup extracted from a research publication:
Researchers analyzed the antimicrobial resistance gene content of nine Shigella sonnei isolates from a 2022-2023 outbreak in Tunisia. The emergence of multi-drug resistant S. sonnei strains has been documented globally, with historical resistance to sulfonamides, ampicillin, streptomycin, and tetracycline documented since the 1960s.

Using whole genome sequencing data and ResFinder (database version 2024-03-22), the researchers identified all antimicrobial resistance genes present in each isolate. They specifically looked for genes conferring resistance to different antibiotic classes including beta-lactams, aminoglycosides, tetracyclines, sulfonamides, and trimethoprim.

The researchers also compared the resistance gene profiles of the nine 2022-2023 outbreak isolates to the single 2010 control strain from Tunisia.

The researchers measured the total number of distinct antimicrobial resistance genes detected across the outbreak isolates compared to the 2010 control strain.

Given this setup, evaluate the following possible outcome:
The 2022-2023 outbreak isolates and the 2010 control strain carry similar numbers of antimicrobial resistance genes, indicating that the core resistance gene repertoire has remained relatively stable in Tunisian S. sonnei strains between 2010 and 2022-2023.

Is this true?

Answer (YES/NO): NO